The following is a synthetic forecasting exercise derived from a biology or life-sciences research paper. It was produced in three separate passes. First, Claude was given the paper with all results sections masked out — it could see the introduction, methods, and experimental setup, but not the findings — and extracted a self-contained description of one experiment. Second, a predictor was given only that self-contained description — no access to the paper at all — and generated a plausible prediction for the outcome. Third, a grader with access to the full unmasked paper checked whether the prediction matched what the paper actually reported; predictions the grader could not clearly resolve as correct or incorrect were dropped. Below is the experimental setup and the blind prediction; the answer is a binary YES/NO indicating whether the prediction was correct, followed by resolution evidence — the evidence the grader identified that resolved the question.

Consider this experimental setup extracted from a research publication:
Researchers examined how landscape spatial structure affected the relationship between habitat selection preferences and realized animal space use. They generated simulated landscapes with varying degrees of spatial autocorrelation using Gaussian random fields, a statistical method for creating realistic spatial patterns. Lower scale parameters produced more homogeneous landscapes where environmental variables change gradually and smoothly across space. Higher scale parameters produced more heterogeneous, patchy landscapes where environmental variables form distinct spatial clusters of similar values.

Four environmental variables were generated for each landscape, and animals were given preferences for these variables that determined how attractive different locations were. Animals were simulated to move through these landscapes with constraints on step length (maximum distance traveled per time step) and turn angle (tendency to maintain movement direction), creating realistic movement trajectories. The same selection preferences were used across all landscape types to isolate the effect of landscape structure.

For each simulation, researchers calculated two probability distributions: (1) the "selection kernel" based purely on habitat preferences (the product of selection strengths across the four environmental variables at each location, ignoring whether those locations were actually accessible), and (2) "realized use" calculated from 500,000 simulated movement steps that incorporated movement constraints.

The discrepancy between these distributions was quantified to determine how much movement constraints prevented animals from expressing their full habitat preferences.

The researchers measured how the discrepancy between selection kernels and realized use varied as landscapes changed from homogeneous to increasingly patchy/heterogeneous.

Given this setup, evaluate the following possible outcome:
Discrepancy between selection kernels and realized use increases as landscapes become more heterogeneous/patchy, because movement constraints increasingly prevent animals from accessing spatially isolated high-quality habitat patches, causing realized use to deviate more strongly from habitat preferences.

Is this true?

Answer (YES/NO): YES